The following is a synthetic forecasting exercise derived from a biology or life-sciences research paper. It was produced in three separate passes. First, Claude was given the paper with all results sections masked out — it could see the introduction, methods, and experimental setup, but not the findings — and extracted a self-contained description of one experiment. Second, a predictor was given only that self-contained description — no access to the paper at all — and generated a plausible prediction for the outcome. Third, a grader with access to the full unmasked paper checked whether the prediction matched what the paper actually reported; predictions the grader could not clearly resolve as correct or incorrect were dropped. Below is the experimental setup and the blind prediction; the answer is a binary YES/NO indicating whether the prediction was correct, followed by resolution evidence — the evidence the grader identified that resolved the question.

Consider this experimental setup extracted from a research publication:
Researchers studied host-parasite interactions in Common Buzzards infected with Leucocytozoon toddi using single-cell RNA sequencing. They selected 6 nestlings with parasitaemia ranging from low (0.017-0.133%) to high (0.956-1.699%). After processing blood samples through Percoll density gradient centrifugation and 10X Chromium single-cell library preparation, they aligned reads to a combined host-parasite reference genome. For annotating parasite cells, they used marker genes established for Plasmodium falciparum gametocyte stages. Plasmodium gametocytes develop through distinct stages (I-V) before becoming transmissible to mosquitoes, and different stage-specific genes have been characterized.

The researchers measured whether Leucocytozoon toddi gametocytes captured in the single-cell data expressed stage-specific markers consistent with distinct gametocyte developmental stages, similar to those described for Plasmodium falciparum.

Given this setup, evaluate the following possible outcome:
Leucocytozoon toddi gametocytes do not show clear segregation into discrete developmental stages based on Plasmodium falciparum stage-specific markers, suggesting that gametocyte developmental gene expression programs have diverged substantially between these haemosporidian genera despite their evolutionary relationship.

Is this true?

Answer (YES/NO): NO